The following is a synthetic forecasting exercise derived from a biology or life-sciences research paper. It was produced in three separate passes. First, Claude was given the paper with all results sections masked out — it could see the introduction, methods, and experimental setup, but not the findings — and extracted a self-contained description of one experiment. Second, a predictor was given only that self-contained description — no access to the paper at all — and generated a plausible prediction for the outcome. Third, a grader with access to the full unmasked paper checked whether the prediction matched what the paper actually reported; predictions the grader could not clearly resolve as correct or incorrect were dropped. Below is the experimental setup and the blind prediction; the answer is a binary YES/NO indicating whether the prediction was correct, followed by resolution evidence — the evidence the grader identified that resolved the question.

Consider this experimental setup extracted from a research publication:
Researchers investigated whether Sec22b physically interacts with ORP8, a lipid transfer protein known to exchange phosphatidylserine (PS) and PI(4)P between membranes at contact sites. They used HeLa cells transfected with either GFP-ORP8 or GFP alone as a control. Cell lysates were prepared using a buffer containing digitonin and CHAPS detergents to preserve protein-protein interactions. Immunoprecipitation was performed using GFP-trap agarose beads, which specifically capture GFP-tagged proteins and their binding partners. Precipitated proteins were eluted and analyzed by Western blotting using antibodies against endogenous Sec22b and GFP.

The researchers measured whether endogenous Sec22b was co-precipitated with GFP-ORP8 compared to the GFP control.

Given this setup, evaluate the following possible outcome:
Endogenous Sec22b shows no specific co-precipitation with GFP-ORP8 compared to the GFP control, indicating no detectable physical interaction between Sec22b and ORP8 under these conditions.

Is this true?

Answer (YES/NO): NO